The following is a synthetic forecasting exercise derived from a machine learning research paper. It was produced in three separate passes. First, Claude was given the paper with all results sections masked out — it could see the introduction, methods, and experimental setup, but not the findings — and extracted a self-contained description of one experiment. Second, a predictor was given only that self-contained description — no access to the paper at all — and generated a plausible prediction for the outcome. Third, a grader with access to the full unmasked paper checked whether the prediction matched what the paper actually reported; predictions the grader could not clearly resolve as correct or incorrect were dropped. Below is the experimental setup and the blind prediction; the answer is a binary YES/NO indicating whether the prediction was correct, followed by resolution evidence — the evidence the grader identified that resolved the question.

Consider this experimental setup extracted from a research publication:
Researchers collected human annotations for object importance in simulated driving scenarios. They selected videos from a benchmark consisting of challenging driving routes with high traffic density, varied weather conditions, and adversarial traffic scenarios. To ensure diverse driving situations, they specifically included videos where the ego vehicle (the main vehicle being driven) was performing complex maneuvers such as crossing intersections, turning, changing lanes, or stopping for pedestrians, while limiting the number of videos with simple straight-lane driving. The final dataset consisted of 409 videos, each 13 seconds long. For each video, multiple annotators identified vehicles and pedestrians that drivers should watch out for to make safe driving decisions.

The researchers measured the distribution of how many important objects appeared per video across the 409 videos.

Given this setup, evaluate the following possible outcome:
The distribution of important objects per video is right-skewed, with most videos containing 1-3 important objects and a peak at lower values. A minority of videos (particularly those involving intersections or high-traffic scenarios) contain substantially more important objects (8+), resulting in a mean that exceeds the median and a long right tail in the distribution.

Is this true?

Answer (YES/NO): NO